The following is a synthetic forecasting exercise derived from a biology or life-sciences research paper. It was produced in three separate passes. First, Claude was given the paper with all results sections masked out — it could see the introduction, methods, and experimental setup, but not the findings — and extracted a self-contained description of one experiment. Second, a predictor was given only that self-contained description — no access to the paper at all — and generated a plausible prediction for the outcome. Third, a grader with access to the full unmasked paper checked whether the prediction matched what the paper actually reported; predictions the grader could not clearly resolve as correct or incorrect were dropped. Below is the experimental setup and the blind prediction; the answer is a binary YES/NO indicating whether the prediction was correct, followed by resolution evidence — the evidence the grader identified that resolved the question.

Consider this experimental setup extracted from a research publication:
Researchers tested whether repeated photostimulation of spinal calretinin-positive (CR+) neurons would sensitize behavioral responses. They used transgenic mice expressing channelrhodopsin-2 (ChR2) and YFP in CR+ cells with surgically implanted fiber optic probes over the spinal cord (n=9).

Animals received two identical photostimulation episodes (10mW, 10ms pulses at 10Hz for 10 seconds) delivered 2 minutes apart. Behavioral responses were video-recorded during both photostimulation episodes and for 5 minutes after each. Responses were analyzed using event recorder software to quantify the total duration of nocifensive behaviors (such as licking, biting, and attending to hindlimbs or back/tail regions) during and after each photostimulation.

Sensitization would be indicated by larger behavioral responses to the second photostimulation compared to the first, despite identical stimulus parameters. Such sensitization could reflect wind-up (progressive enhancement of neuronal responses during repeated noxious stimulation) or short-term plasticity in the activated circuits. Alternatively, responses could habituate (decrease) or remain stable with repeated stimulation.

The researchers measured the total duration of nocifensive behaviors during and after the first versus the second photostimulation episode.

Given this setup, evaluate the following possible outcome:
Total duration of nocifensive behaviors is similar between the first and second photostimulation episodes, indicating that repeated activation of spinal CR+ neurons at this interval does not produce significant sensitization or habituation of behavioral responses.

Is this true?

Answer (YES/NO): NO